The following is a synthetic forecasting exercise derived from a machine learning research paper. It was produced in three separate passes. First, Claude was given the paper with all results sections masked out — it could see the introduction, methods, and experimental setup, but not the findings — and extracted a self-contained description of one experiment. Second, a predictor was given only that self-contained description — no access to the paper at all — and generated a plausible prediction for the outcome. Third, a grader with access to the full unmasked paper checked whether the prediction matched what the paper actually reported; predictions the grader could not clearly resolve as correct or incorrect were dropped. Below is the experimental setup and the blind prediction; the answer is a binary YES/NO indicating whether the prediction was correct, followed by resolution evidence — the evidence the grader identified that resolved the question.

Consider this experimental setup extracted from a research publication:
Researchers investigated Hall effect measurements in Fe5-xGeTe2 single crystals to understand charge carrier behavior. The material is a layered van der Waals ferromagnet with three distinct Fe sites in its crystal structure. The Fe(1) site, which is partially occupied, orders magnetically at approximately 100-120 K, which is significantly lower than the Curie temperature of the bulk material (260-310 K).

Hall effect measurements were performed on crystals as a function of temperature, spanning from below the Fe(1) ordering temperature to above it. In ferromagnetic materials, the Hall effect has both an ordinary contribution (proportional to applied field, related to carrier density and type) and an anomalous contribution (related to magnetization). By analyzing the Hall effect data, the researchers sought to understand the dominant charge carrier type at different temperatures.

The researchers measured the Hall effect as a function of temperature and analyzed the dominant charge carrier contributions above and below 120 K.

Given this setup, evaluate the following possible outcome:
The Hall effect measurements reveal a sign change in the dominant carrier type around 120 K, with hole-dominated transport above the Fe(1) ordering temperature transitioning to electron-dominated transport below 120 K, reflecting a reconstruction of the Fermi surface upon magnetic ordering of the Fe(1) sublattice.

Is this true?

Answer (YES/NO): YES